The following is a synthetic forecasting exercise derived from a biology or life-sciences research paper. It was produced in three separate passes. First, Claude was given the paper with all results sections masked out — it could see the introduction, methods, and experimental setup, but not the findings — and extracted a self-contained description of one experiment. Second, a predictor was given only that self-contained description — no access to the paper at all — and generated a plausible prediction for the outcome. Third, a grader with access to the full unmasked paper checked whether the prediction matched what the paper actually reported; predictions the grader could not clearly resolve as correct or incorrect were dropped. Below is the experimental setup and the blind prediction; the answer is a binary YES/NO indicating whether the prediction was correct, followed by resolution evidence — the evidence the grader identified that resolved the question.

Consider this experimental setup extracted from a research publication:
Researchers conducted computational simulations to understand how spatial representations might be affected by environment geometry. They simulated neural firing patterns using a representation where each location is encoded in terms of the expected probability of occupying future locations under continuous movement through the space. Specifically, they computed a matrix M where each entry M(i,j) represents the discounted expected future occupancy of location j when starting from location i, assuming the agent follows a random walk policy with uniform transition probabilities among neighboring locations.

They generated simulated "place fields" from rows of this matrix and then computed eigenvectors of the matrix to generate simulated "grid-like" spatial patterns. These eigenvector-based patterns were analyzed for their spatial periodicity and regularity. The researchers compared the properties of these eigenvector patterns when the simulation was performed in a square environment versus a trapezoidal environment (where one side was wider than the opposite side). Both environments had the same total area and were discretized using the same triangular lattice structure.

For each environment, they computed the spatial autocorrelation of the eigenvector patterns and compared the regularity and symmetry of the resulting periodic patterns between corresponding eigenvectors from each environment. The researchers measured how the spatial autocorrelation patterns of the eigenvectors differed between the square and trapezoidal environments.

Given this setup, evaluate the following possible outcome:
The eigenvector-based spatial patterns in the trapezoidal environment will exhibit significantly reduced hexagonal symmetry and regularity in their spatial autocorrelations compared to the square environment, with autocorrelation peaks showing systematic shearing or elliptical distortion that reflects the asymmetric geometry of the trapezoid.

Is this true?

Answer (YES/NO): NO